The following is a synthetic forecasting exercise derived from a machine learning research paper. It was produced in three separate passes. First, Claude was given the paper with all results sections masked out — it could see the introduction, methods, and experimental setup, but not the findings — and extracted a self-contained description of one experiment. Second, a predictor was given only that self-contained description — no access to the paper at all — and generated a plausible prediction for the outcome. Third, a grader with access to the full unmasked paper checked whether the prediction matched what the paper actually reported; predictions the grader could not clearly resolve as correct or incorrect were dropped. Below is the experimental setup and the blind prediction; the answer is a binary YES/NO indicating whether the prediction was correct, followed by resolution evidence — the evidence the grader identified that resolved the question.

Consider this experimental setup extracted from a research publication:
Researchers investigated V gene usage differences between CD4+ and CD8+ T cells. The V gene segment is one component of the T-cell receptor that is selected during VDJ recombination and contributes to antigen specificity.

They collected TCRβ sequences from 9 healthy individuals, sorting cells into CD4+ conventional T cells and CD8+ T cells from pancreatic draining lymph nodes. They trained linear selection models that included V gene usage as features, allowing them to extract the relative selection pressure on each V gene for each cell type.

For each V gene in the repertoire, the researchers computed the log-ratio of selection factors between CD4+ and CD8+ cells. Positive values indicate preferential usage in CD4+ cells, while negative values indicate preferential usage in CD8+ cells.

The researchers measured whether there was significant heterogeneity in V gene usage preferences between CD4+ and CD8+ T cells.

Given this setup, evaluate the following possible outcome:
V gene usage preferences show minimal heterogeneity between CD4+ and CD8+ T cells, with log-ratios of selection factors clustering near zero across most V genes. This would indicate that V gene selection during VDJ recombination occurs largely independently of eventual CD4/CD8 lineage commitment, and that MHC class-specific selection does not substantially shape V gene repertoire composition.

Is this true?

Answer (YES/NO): NO